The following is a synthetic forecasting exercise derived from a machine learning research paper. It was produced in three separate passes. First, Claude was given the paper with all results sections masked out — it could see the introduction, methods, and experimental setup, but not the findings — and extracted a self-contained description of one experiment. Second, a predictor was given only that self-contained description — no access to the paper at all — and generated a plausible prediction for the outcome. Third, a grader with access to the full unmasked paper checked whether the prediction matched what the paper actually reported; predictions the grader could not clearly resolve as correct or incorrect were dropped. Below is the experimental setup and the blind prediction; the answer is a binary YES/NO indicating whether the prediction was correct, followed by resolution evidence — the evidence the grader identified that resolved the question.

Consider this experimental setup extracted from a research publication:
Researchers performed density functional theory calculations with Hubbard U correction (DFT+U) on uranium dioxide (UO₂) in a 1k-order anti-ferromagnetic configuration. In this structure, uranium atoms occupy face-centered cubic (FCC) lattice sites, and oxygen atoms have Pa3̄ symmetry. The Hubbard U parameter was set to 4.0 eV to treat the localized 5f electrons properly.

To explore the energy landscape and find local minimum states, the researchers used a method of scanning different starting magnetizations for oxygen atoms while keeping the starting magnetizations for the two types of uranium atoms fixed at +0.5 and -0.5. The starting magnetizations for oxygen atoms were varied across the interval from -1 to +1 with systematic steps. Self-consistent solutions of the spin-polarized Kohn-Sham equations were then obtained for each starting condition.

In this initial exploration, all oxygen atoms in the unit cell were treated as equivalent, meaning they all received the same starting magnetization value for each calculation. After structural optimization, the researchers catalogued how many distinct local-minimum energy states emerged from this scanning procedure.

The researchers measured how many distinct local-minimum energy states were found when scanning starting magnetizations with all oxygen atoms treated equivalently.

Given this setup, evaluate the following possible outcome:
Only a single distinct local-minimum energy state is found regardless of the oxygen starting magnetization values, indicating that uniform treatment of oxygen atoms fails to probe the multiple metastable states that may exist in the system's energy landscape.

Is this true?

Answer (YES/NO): NO